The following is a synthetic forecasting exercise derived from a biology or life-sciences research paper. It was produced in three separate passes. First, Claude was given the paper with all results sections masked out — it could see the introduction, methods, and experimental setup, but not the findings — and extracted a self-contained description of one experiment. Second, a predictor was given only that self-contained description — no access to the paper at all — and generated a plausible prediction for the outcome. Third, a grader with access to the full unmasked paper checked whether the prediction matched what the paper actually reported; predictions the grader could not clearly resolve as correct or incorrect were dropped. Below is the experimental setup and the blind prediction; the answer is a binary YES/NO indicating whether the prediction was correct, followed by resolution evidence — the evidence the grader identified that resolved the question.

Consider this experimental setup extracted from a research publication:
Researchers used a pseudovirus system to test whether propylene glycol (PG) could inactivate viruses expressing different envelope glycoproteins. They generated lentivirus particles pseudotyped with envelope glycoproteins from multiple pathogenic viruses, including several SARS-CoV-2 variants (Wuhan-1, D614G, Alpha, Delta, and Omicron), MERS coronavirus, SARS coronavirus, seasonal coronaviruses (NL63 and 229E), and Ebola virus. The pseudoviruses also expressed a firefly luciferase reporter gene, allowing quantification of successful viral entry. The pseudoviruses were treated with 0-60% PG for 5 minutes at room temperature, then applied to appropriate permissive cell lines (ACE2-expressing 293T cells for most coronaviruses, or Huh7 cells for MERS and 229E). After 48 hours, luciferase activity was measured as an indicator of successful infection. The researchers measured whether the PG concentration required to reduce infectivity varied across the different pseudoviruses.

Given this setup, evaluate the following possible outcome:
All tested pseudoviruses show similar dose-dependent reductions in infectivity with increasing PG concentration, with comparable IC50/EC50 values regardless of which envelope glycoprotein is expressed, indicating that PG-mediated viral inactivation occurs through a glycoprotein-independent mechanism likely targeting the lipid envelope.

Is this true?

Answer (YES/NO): NO